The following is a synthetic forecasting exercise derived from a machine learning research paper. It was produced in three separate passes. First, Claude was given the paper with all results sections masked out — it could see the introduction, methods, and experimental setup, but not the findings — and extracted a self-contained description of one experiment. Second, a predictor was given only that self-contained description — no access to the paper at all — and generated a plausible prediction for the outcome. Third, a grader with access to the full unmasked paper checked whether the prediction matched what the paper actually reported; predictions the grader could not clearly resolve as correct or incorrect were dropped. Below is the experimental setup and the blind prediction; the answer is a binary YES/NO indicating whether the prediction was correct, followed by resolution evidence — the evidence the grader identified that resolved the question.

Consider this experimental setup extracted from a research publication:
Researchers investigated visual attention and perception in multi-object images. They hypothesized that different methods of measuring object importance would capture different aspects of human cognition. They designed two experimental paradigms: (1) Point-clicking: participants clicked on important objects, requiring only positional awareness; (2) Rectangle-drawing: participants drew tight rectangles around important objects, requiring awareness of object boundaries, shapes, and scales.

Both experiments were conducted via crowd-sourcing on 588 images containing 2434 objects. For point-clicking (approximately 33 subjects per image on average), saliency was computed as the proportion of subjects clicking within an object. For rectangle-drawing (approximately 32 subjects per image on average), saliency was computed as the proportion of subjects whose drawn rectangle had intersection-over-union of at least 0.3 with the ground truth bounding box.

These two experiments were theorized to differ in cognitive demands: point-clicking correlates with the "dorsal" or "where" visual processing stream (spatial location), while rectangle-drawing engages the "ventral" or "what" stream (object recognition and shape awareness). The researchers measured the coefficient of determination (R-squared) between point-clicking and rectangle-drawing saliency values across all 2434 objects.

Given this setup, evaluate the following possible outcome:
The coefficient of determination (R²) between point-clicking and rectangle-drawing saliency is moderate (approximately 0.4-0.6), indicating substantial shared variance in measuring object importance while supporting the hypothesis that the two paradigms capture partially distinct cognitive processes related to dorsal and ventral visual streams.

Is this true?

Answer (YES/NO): NO